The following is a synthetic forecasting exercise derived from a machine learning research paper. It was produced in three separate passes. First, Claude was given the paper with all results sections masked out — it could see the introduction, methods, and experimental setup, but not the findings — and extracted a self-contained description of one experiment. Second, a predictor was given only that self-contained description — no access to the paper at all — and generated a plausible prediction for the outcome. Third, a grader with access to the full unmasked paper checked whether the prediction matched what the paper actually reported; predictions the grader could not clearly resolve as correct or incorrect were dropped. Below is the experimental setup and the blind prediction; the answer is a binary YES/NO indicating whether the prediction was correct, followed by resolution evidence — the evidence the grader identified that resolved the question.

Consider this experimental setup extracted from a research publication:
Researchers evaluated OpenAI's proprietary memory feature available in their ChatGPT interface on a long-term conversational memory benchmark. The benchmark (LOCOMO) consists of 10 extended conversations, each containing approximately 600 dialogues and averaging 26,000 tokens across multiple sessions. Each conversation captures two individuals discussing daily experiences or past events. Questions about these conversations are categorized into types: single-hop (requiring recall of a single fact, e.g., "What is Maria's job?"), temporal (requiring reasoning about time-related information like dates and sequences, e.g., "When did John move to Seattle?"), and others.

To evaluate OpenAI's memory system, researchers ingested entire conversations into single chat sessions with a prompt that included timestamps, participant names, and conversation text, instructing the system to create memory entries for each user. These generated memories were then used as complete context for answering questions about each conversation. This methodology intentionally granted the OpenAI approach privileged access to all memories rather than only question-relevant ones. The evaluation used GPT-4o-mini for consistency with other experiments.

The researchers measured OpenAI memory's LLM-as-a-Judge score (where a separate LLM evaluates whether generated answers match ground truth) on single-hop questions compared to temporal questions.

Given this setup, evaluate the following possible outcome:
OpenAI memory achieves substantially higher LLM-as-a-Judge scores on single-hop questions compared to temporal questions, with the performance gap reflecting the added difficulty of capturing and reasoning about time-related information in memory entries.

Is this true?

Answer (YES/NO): YES